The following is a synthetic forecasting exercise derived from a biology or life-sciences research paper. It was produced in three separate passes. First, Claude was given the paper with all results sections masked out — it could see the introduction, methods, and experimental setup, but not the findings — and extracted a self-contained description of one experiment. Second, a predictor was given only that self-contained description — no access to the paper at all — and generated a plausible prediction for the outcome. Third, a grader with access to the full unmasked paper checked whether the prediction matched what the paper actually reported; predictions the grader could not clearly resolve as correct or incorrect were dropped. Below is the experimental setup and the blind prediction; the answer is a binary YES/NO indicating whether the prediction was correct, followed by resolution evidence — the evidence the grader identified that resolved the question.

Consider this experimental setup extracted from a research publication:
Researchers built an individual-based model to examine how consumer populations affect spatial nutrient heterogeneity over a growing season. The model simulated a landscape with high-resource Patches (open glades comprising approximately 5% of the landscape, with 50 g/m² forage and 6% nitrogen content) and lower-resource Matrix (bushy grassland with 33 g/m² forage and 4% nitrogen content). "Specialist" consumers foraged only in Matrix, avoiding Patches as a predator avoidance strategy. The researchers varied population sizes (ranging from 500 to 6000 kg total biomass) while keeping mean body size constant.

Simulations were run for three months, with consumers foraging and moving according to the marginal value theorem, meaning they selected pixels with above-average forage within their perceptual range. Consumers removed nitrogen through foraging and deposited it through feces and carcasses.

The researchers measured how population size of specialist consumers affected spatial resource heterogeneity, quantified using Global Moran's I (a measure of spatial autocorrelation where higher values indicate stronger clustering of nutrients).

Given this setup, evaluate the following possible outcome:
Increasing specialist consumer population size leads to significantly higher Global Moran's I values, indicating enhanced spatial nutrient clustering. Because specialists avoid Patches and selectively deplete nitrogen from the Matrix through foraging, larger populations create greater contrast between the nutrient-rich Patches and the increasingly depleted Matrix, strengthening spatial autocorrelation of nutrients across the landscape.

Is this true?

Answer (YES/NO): YES